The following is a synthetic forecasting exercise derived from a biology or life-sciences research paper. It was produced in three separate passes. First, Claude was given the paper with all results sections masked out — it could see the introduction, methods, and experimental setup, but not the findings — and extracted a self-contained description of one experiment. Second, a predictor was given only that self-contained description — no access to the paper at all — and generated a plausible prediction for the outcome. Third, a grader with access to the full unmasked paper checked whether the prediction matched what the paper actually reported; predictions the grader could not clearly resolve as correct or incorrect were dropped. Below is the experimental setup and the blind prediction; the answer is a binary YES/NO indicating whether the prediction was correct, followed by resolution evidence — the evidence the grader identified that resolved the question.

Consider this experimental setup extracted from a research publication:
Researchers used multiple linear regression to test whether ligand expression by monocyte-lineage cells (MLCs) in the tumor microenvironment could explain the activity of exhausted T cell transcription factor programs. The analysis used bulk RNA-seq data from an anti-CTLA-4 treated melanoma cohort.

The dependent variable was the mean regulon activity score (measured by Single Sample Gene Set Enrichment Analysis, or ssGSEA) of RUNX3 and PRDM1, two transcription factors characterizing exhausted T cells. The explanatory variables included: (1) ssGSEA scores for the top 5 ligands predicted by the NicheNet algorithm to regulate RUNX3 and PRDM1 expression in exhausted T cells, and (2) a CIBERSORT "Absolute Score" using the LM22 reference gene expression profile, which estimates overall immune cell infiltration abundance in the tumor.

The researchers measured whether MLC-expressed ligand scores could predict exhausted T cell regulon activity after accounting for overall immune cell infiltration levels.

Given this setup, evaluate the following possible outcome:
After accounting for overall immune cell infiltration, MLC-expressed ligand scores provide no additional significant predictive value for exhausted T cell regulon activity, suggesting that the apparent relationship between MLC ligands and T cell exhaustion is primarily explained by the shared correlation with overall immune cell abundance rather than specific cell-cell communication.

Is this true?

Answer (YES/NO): NO